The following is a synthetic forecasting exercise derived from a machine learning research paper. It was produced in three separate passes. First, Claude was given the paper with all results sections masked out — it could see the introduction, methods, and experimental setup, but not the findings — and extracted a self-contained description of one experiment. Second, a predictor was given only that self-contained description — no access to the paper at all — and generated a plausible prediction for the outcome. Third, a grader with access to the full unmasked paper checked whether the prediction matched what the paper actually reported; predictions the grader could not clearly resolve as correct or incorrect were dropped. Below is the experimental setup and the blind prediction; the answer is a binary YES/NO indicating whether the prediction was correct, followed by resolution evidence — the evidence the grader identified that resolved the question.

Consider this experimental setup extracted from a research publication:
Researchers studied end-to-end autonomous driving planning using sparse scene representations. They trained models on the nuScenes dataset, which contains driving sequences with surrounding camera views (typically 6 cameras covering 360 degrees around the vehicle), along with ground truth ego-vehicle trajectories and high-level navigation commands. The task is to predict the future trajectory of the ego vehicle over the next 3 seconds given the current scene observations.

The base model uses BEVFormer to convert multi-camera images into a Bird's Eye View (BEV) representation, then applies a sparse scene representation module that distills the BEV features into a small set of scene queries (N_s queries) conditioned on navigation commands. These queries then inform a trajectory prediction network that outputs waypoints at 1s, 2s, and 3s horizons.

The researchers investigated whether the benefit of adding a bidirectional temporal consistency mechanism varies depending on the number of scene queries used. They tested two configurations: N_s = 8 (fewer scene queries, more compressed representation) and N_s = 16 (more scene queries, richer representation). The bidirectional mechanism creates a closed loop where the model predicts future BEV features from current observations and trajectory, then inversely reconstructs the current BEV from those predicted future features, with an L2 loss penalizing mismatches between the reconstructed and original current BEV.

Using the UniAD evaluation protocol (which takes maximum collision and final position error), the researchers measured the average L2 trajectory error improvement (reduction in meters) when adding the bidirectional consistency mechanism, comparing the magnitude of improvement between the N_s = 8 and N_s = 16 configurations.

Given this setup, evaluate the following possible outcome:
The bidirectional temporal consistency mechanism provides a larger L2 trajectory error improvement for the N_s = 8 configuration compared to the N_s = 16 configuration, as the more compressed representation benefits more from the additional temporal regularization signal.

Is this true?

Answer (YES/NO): YES